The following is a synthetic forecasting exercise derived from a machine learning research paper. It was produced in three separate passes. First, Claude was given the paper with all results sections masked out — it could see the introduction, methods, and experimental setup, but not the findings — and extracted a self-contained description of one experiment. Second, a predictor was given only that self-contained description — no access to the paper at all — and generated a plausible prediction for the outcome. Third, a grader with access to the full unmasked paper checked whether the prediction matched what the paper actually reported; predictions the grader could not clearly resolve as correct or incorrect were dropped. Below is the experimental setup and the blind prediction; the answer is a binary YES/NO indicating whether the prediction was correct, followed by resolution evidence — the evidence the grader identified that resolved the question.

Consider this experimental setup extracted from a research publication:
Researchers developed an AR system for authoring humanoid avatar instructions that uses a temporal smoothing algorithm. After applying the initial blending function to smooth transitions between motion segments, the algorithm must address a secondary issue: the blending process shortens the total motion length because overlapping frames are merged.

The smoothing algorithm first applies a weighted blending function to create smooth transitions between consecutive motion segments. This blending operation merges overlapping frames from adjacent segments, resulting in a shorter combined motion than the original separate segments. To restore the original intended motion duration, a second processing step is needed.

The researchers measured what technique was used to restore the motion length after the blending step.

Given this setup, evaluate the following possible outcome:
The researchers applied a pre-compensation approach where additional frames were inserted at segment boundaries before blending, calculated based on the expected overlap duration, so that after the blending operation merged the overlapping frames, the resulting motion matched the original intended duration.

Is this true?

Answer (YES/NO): NO